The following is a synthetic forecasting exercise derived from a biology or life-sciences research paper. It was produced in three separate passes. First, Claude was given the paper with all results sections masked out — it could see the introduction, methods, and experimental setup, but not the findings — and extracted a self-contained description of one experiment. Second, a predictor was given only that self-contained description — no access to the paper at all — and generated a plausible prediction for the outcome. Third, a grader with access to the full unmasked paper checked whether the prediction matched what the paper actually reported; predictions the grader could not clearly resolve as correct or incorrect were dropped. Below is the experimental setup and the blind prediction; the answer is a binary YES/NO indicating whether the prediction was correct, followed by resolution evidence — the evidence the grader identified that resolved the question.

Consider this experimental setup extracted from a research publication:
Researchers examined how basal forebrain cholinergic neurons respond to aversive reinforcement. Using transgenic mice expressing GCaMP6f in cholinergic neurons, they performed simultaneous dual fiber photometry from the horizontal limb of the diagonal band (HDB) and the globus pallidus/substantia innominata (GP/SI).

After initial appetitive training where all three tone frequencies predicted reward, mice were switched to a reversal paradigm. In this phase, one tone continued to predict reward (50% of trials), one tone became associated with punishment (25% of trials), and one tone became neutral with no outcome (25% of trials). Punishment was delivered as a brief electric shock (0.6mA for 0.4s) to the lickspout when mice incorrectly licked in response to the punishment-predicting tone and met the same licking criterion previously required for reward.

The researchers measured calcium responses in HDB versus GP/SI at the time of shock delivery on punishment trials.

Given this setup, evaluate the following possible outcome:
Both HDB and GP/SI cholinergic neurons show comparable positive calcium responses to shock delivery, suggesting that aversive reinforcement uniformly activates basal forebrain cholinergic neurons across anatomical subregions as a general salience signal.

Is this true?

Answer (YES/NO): NO